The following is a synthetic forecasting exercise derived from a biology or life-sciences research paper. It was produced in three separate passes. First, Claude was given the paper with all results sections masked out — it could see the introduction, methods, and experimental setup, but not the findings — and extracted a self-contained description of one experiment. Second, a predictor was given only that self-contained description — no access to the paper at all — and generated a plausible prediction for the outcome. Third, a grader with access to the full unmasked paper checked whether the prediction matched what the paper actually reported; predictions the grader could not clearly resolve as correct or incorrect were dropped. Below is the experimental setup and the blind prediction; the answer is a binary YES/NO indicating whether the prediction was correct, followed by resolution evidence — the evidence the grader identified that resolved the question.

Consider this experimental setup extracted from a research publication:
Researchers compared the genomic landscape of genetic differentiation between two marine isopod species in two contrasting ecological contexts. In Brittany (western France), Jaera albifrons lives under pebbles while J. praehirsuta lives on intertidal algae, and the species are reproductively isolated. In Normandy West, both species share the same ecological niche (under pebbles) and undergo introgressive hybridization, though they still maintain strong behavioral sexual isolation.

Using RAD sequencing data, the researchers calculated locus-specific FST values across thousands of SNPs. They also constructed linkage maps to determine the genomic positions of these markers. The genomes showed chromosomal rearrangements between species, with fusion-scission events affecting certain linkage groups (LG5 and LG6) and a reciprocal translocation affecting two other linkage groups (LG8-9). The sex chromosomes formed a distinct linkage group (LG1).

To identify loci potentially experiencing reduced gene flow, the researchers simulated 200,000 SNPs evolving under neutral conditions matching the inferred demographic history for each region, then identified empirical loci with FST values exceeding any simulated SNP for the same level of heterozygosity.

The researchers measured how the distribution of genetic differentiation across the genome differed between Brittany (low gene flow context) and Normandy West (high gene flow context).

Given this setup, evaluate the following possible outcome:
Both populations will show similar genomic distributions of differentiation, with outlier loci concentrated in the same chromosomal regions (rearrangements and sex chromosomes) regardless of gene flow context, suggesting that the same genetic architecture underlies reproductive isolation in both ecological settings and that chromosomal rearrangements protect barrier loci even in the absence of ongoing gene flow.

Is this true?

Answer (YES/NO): NO